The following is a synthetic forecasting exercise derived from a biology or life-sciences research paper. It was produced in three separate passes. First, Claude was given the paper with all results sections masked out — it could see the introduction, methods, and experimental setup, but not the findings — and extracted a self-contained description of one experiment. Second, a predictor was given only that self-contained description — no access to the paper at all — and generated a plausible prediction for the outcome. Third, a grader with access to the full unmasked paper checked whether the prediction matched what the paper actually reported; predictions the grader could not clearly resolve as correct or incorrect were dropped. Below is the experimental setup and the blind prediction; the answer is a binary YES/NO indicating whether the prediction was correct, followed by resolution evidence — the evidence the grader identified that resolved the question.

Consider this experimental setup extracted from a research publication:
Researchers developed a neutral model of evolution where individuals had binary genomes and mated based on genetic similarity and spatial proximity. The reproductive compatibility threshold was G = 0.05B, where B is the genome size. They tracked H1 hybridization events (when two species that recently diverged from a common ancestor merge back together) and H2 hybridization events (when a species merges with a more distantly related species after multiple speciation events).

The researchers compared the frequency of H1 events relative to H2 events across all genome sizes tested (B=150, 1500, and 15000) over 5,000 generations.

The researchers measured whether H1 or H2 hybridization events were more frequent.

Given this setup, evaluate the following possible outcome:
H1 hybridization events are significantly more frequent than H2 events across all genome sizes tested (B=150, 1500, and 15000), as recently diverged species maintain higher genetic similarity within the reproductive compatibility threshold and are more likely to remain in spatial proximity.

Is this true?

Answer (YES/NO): YES